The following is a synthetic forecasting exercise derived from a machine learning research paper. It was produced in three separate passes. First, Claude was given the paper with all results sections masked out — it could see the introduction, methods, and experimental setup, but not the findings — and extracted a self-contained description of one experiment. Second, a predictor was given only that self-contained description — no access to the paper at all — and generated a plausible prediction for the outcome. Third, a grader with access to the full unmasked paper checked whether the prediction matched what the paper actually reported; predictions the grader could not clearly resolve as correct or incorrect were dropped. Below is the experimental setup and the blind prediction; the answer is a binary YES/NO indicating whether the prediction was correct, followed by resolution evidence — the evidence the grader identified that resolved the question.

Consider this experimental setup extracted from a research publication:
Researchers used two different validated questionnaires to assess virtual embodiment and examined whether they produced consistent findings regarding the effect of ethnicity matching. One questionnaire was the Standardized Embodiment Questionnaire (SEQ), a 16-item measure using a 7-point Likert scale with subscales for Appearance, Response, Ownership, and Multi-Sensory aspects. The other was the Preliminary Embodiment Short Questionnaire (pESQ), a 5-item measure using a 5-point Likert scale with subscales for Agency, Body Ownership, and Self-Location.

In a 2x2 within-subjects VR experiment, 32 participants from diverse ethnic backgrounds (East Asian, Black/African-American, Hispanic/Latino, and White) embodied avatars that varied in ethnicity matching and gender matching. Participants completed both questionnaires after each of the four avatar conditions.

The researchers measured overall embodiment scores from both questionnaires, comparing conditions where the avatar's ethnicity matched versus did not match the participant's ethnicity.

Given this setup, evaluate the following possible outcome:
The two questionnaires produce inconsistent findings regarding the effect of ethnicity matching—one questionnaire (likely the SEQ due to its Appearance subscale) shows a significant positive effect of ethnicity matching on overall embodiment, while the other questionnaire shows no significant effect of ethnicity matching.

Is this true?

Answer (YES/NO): YES